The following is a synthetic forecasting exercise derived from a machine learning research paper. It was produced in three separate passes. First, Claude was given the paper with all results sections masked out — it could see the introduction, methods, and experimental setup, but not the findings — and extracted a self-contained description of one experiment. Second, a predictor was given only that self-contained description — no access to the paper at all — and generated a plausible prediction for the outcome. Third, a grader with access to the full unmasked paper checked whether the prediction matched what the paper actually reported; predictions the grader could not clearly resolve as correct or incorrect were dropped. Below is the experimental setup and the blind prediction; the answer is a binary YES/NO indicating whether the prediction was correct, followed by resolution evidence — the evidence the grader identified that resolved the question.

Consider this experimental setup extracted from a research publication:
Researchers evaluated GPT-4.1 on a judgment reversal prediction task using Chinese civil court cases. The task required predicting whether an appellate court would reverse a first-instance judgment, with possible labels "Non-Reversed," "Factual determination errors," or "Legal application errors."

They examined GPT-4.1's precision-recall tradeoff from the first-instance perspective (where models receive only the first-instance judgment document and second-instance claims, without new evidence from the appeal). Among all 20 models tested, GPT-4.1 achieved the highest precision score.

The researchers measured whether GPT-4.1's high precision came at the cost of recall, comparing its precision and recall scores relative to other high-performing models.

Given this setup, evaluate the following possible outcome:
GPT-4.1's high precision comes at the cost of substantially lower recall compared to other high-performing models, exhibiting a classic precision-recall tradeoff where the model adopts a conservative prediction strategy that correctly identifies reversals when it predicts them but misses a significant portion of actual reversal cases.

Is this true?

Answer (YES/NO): YES